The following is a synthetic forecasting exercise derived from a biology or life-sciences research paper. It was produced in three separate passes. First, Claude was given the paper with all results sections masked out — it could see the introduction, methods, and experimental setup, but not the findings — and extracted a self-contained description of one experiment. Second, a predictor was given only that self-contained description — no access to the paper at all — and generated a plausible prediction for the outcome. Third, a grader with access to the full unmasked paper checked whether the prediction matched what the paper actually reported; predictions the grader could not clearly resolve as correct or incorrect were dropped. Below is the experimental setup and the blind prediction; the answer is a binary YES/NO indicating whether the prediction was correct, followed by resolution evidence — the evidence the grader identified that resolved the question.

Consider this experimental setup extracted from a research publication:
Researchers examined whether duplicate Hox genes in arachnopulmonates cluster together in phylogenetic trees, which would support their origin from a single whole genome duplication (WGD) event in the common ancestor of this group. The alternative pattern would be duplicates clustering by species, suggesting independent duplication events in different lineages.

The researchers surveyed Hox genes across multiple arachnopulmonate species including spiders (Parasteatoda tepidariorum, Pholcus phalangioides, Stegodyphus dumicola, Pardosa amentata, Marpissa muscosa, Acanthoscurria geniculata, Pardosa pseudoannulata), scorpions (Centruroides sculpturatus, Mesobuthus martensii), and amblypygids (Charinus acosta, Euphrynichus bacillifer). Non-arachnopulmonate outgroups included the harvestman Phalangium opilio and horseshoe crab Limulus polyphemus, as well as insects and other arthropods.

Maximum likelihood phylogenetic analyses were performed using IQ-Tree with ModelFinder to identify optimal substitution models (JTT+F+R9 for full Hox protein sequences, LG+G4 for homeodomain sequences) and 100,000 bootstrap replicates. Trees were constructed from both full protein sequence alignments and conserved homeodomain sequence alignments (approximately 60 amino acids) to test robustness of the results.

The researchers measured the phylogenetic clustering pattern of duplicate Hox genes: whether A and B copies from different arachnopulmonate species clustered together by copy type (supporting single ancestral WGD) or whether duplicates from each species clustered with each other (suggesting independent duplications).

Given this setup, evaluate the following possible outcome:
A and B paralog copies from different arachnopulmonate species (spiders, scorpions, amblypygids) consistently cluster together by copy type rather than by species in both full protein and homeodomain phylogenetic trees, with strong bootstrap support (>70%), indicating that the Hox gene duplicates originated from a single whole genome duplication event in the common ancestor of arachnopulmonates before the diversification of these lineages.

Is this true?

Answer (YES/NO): NO